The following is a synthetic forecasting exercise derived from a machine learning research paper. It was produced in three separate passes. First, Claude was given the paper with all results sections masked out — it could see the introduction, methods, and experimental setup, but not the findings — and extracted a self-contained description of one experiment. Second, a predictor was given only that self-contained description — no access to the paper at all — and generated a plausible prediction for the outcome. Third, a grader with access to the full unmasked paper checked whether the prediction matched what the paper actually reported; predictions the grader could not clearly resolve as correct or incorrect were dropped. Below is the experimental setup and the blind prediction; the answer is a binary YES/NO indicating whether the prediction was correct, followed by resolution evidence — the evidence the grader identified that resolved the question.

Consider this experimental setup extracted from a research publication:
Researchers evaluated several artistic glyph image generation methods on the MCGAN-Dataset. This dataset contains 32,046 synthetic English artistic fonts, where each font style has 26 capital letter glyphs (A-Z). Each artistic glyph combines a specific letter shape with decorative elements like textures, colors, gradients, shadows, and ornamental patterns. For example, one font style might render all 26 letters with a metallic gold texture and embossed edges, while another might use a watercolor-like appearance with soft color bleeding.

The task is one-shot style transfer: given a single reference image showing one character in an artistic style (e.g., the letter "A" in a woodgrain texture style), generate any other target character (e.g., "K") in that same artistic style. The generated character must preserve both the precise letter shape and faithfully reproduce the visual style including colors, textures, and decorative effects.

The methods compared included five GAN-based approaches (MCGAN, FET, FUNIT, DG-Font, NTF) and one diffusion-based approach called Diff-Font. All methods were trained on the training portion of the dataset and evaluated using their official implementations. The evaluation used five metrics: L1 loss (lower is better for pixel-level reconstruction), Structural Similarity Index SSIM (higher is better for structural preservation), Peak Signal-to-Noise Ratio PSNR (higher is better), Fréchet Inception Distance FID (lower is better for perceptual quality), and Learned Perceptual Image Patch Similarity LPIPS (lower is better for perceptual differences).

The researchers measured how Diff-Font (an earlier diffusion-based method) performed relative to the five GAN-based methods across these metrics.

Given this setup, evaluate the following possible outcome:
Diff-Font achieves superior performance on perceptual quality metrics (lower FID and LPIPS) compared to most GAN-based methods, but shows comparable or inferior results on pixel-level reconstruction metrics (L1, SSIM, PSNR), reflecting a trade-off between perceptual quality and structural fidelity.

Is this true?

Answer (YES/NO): NO